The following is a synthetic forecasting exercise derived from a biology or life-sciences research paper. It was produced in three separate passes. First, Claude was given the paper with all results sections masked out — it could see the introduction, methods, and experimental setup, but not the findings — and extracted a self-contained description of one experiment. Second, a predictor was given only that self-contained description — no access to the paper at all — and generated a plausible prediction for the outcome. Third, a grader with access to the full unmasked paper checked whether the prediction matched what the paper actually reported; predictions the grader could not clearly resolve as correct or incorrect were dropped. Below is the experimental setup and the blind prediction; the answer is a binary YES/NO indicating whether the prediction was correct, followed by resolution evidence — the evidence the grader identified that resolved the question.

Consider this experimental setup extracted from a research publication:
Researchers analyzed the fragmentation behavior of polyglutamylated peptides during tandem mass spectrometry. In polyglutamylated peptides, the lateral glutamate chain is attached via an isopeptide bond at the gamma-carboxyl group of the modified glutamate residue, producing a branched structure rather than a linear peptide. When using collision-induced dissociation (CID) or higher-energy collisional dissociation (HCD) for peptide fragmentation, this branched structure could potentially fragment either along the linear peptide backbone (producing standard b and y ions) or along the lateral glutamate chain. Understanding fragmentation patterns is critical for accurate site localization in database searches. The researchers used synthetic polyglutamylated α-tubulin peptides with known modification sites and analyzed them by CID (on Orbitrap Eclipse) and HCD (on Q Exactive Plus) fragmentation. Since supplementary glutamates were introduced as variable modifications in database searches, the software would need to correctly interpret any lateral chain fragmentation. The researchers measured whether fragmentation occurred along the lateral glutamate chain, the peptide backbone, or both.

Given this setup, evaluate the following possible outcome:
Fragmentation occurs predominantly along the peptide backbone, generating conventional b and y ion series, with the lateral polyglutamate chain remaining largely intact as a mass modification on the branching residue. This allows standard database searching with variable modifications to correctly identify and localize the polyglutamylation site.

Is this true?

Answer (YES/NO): NO